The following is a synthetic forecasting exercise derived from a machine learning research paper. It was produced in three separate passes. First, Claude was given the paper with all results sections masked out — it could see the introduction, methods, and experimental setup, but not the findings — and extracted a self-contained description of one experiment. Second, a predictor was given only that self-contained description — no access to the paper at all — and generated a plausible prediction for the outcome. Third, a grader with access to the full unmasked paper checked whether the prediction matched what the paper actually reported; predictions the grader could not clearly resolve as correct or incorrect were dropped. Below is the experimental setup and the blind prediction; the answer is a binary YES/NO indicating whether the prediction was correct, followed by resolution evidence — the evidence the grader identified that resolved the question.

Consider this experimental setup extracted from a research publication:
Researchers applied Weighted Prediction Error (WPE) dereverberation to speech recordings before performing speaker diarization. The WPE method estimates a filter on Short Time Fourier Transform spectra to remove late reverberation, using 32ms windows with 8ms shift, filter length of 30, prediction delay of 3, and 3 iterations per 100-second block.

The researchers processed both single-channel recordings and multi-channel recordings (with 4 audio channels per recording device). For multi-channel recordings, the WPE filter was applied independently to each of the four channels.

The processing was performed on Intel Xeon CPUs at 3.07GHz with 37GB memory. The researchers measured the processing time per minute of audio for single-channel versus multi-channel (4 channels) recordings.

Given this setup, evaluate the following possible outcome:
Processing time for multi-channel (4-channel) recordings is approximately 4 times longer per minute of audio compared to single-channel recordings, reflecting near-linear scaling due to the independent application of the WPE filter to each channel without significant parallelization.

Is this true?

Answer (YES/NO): NO